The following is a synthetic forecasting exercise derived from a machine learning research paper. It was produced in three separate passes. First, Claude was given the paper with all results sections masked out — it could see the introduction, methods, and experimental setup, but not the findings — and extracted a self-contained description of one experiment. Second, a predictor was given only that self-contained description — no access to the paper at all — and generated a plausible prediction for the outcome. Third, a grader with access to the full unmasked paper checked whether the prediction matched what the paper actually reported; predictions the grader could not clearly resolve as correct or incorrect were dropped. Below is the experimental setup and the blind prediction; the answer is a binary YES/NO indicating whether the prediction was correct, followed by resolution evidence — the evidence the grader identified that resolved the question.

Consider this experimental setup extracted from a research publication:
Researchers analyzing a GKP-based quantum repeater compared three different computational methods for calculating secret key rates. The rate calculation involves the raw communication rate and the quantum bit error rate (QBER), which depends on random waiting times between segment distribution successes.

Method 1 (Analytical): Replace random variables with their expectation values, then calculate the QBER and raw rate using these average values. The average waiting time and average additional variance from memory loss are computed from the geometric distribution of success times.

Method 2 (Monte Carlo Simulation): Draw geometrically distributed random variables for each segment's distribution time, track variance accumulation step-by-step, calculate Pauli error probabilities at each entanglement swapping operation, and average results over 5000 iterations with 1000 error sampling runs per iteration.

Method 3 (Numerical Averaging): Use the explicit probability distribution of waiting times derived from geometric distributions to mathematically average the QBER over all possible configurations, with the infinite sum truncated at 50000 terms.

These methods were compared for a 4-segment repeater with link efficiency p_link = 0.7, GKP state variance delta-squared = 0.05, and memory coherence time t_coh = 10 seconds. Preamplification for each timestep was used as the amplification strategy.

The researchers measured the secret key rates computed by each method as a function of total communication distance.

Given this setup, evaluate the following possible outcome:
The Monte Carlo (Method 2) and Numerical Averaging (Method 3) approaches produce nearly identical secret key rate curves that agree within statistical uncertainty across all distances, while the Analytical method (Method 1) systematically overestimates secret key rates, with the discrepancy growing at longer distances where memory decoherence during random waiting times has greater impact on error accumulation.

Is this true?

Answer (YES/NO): NO